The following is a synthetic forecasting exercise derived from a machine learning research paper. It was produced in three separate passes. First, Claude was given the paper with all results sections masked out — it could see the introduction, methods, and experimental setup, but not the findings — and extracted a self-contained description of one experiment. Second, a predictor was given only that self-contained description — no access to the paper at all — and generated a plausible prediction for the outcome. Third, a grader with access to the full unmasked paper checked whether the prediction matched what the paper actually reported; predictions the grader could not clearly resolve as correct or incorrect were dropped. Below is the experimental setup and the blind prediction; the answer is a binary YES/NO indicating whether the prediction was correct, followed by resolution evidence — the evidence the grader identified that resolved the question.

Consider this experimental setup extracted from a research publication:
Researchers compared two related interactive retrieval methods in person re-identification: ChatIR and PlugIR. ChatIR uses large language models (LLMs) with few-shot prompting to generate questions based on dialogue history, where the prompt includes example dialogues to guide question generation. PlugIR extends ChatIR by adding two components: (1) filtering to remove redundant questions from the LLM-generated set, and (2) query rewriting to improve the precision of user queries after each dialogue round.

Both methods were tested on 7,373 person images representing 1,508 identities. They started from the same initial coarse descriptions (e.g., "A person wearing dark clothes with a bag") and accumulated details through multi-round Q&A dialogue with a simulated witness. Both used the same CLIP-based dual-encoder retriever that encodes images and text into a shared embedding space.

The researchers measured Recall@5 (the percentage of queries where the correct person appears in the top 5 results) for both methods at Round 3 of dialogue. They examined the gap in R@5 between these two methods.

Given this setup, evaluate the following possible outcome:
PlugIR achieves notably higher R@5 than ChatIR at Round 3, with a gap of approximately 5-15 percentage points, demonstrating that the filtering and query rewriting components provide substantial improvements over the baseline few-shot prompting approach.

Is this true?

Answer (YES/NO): NO